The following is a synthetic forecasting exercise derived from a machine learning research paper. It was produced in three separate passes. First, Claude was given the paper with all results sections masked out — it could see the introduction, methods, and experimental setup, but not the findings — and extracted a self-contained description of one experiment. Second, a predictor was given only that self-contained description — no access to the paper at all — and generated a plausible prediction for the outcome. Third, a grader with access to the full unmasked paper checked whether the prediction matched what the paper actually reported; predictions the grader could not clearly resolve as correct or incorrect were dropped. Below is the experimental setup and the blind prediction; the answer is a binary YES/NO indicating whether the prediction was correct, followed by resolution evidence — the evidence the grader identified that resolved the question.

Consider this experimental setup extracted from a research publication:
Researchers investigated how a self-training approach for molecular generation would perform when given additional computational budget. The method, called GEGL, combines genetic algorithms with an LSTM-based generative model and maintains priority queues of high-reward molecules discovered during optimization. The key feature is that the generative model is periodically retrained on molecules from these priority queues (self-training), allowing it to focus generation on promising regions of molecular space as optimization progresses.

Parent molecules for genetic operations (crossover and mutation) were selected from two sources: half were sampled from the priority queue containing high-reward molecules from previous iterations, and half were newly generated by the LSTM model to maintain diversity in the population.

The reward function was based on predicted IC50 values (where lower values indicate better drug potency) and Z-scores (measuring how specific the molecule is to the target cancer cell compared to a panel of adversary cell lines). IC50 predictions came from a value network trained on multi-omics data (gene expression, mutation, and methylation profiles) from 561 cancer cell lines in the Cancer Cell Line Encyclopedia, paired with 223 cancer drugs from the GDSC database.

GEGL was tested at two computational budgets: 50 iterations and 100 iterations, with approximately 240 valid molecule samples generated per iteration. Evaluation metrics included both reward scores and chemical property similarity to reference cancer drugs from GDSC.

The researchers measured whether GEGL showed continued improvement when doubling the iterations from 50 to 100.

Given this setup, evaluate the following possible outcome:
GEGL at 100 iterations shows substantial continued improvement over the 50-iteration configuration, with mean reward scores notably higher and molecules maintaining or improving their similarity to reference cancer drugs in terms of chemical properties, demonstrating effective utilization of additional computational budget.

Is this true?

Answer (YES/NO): NO